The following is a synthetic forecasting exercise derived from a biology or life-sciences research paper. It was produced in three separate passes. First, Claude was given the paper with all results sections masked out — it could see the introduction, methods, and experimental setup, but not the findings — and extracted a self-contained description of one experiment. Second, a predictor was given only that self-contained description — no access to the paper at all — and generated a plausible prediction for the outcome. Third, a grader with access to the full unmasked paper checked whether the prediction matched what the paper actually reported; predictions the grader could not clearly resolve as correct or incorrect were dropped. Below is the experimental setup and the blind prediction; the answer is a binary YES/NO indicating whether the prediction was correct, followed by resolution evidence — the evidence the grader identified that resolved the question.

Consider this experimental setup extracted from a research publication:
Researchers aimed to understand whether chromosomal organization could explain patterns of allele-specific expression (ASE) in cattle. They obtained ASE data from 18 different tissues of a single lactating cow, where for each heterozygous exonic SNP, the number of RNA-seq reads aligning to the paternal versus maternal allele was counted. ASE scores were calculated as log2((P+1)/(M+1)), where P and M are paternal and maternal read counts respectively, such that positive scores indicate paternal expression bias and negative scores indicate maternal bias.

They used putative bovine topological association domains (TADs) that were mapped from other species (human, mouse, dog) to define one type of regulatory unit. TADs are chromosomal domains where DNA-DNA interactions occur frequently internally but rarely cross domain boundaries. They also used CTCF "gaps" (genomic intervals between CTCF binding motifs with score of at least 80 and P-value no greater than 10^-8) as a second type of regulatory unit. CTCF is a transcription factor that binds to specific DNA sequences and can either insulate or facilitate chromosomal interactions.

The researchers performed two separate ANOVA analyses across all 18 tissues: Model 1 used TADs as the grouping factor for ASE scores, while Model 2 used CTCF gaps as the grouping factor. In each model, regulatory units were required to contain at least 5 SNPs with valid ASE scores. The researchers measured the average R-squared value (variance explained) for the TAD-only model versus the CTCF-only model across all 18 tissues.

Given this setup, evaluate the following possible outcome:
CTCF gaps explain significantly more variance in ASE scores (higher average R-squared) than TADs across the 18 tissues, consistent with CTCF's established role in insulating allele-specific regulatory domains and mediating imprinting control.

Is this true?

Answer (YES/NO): YES